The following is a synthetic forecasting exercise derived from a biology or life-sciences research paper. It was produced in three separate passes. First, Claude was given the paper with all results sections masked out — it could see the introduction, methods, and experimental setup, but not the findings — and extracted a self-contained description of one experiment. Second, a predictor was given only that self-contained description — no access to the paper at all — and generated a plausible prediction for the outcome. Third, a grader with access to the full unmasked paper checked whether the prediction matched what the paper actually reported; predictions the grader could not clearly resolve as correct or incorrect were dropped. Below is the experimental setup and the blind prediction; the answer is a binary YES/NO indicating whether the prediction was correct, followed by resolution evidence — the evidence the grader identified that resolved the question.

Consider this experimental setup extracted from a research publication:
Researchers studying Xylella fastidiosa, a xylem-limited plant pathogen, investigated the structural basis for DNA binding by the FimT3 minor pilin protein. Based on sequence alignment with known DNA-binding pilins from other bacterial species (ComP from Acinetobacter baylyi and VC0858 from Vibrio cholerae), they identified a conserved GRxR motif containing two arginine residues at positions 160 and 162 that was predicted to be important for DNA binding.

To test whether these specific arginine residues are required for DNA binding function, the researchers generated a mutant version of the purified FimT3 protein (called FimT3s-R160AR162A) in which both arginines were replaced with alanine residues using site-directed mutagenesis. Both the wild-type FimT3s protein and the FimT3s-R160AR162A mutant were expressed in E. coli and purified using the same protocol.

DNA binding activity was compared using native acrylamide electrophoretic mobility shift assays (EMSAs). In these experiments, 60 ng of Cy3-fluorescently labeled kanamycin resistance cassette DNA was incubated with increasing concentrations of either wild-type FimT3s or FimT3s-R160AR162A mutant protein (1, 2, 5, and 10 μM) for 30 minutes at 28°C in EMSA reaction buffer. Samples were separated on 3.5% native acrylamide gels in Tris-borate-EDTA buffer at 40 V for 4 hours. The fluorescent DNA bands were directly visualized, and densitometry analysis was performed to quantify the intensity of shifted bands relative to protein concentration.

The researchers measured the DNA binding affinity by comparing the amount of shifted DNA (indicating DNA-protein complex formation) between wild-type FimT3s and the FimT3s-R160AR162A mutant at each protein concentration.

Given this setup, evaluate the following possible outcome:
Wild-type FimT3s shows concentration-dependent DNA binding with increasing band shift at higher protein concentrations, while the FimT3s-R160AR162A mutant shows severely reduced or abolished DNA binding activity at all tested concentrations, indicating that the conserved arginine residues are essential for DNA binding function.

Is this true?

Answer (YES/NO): NO